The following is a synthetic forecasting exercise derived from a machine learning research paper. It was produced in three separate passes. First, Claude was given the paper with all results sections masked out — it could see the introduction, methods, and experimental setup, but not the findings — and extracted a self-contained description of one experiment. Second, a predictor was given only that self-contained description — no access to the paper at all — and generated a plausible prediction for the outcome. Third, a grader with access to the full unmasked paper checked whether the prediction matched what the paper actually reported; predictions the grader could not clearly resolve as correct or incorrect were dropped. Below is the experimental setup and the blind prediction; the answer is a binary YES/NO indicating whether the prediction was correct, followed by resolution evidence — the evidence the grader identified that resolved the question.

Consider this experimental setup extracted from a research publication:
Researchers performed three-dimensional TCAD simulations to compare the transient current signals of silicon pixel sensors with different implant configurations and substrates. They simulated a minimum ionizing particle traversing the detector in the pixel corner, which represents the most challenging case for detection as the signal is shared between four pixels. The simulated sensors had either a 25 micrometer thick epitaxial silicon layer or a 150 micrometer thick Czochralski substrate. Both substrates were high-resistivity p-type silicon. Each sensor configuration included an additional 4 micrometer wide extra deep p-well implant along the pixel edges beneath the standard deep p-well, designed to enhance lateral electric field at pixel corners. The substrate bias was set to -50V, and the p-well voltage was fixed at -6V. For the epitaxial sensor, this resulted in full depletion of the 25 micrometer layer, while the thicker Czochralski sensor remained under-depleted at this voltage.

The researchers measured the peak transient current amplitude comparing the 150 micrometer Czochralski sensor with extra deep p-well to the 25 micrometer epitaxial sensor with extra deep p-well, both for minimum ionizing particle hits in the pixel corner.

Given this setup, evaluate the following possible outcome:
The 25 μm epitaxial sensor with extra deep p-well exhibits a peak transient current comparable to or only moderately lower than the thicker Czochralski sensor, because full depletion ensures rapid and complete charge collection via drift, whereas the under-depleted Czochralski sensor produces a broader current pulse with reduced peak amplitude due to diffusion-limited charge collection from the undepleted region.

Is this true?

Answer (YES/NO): NO